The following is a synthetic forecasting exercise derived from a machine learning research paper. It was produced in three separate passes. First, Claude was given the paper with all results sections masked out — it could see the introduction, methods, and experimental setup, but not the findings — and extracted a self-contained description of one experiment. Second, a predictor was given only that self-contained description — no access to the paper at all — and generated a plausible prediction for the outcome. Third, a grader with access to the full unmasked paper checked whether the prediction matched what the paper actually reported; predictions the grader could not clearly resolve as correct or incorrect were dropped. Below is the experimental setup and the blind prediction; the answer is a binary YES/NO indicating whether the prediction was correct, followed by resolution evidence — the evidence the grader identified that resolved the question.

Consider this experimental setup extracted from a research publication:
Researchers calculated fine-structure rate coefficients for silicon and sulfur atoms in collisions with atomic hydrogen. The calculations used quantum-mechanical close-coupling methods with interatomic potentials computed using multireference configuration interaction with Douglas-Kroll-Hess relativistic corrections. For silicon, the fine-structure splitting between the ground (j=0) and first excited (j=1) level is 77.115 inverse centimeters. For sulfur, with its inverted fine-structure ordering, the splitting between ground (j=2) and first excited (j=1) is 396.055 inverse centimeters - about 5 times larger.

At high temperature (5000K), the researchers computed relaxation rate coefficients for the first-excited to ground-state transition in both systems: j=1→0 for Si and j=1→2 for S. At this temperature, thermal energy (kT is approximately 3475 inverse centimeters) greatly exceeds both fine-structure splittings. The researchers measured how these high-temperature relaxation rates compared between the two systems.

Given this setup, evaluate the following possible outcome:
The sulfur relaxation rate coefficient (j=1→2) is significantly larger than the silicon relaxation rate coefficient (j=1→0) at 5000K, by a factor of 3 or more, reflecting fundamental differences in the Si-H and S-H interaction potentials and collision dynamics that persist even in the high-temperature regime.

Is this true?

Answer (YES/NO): NO